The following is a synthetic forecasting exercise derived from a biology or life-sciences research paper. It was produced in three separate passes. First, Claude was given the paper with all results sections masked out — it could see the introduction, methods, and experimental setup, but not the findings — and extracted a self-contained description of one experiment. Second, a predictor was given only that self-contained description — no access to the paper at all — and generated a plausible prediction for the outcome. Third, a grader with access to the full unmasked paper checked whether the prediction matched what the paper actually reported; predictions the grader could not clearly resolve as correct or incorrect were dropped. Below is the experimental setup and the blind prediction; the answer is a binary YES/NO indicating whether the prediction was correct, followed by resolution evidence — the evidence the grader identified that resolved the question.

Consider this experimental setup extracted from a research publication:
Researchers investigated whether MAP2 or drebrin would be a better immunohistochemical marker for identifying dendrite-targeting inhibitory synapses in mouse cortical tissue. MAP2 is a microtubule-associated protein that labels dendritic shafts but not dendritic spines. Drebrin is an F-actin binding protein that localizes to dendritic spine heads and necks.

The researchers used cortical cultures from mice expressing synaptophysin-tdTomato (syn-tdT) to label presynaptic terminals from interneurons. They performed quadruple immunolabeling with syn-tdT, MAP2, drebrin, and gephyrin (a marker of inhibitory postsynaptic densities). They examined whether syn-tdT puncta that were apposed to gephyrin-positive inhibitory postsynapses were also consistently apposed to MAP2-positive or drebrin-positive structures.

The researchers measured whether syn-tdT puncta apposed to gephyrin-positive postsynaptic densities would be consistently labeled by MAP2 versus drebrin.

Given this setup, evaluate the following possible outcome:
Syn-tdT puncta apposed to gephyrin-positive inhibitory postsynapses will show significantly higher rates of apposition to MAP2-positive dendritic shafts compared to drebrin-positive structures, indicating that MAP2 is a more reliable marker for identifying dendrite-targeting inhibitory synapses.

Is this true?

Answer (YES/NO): NO